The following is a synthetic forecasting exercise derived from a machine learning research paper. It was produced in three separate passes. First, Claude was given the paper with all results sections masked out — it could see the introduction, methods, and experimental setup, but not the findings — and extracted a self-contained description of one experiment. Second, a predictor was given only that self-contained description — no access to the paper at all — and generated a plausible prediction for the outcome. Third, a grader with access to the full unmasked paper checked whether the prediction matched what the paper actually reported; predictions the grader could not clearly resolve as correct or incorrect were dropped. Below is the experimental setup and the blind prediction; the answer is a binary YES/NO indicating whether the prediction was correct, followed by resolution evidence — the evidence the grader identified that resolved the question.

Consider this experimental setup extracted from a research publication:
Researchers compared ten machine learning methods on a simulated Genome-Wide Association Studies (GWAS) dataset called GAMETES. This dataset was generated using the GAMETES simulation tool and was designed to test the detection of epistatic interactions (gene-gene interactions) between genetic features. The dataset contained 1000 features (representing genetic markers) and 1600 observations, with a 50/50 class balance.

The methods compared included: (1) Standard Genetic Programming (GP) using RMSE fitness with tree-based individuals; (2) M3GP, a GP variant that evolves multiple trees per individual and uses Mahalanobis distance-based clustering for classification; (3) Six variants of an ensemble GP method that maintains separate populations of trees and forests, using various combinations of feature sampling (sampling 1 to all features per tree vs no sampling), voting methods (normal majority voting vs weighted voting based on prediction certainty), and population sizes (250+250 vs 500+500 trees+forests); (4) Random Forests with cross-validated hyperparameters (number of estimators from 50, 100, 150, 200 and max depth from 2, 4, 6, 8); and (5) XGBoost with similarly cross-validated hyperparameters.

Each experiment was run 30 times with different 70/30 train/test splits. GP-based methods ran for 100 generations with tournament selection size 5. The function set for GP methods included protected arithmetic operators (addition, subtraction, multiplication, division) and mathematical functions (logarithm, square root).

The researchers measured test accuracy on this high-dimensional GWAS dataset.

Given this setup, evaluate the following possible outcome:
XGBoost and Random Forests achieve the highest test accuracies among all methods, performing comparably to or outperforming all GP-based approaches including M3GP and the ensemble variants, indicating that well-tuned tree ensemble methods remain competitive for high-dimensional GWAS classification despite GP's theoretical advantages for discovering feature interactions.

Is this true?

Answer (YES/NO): NO